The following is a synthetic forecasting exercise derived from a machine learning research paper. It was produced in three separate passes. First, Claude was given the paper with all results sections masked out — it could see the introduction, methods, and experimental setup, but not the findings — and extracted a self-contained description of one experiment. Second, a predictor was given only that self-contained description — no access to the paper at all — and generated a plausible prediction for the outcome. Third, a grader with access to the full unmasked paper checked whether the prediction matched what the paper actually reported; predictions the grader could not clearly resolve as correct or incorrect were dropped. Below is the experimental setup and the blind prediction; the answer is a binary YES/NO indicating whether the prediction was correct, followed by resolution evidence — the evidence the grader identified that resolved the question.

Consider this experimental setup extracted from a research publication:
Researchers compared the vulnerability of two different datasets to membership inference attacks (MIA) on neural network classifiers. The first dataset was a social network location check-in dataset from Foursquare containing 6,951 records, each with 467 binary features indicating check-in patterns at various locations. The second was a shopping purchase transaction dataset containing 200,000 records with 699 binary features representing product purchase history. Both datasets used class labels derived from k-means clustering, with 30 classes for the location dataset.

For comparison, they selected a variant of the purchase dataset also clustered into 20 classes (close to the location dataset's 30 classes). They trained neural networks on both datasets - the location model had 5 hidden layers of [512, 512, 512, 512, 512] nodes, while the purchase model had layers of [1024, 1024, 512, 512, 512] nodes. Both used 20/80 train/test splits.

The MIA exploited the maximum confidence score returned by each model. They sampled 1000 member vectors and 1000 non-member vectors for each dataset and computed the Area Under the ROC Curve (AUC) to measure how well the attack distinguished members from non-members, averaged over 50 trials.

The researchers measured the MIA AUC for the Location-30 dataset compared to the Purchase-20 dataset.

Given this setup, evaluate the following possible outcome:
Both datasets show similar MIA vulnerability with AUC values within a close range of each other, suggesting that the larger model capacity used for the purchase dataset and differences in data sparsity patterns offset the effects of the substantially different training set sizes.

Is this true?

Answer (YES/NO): NO